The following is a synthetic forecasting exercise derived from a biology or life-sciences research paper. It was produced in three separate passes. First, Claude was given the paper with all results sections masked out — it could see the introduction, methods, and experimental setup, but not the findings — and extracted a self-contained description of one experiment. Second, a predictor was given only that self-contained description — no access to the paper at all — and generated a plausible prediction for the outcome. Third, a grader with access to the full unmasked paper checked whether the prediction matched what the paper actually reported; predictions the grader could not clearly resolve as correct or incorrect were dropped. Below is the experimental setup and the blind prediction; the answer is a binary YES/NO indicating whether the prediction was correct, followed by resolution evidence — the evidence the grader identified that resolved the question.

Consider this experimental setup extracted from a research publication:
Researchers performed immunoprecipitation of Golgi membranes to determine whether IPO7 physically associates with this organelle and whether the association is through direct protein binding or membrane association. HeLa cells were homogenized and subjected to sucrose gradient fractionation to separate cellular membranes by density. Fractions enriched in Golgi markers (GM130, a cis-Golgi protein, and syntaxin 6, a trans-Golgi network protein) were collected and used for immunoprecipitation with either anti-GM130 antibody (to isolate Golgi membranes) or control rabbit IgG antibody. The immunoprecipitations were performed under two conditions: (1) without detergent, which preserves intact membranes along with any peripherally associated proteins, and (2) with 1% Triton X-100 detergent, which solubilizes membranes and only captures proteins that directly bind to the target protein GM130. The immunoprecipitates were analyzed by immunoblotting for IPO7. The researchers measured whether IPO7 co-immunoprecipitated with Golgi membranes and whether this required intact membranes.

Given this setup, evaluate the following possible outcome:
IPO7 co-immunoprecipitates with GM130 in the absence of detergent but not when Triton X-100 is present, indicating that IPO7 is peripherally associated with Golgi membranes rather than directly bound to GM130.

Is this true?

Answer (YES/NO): YES